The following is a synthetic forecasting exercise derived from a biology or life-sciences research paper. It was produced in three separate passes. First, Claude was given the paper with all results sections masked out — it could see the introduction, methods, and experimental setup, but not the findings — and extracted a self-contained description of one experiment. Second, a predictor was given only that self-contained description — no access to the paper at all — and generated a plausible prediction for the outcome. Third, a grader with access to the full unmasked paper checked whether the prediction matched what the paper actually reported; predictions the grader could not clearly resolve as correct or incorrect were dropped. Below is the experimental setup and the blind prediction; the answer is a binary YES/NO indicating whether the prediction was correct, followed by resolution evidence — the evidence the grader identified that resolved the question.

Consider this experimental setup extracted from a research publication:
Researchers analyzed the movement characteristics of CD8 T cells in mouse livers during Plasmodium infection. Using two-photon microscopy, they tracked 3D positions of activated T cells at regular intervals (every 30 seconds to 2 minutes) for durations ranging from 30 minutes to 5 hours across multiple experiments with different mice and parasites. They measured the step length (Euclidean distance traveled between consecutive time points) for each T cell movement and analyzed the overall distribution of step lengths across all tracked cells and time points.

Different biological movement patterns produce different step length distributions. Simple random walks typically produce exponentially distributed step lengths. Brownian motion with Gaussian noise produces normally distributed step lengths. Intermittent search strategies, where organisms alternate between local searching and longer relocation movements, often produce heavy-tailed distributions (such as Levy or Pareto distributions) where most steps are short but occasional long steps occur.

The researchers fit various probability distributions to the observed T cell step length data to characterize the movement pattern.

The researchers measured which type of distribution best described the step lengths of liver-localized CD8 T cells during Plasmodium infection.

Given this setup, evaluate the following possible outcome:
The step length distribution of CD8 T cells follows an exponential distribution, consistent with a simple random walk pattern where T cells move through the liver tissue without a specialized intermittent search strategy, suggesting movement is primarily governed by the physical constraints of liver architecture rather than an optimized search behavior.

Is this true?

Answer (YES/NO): NO